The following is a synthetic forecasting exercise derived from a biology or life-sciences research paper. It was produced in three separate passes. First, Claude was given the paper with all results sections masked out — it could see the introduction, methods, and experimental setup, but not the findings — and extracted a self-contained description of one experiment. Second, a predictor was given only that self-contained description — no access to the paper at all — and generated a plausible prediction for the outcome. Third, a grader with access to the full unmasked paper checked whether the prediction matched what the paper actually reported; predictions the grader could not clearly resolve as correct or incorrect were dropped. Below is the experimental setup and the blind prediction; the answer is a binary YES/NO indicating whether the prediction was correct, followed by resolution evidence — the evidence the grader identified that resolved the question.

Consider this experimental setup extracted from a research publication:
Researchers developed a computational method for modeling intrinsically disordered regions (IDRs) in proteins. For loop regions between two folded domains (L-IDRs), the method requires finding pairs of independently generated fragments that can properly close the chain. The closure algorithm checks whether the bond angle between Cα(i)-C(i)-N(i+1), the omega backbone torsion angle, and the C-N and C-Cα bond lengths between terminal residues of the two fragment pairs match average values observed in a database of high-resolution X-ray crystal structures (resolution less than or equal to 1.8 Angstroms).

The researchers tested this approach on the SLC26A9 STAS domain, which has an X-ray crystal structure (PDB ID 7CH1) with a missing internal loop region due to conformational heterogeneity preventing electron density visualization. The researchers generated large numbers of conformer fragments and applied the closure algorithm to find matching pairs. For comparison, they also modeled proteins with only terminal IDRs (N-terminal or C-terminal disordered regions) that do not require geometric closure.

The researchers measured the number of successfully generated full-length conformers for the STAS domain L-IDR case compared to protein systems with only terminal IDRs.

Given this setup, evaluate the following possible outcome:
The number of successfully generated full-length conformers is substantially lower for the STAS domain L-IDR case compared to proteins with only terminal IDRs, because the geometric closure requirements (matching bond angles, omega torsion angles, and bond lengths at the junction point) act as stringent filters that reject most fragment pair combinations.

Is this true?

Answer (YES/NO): YES